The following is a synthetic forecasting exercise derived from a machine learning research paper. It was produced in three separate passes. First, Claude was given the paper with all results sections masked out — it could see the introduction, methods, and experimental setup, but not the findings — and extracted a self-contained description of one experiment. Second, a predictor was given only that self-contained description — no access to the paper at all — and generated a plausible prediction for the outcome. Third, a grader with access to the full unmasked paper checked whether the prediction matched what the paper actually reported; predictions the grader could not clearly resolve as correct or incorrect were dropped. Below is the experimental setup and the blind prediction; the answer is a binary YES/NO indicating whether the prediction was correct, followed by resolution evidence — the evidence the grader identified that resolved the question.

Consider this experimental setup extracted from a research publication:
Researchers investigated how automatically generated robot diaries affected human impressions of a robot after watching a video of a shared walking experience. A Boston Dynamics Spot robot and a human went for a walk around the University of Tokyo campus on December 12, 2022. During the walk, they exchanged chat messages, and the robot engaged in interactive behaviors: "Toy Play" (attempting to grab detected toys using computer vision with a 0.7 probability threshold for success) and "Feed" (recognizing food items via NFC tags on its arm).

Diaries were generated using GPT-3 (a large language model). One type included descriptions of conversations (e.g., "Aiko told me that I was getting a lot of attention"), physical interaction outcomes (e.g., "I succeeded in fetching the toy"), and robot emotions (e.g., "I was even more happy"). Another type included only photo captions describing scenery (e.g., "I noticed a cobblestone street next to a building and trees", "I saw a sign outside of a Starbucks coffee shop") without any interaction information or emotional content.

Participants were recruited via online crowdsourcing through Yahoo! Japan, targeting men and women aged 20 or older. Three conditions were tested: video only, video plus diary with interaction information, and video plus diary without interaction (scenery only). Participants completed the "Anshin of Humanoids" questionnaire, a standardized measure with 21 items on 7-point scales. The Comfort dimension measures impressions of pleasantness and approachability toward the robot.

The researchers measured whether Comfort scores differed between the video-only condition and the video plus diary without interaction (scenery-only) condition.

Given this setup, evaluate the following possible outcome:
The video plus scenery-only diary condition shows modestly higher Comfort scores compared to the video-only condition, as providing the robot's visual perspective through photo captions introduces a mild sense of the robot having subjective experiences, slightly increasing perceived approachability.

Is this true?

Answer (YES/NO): YES